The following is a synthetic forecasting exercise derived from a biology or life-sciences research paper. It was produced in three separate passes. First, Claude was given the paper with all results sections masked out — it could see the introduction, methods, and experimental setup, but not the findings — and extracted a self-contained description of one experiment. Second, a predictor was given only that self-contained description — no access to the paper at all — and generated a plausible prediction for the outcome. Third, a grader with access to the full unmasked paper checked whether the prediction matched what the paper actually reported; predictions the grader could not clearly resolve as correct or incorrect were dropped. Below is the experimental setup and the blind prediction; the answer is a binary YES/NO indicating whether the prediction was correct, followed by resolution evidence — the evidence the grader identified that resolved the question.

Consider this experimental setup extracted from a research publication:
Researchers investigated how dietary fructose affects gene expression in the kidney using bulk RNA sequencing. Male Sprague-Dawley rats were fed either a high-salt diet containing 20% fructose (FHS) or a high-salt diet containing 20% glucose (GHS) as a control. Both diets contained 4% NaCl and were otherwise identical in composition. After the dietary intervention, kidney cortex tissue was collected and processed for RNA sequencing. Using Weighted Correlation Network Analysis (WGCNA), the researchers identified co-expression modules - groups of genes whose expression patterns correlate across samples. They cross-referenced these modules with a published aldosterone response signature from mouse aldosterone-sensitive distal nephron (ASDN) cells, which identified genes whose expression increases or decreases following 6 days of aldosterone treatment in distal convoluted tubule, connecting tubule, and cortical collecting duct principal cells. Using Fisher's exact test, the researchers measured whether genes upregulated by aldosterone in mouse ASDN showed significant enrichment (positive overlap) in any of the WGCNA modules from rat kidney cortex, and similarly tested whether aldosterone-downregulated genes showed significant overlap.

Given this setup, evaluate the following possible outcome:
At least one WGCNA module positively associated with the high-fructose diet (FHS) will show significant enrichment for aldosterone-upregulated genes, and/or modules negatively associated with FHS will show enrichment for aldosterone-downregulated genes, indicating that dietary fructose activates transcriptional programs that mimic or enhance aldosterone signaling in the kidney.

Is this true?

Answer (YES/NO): YES